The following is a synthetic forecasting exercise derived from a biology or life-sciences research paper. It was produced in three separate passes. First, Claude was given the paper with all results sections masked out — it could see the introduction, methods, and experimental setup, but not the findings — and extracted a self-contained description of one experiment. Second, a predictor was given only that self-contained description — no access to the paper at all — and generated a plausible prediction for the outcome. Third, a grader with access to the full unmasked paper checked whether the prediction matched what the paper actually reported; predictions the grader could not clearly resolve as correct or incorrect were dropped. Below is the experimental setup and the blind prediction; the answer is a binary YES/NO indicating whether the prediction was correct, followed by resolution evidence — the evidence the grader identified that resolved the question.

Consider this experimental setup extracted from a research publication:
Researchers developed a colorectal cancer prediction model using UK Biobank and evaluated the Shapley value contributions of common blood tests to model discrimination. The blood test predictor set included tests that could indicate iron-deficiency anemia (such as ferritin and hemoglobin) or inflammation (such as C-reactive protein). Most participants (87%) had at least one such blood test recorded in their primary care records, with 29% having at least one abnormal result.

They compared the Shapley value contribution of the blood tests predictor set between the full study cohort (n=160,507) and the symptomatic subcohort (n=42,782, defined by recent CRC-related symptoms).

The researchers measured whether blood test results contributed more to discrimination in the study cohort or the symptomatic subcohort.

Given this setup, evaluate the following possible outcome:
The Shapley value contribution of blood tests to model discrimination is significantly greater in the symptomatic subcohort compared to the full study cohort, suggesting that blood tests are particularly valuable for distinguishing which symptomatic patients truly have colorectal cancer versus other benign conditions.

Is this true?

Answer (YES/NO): NO